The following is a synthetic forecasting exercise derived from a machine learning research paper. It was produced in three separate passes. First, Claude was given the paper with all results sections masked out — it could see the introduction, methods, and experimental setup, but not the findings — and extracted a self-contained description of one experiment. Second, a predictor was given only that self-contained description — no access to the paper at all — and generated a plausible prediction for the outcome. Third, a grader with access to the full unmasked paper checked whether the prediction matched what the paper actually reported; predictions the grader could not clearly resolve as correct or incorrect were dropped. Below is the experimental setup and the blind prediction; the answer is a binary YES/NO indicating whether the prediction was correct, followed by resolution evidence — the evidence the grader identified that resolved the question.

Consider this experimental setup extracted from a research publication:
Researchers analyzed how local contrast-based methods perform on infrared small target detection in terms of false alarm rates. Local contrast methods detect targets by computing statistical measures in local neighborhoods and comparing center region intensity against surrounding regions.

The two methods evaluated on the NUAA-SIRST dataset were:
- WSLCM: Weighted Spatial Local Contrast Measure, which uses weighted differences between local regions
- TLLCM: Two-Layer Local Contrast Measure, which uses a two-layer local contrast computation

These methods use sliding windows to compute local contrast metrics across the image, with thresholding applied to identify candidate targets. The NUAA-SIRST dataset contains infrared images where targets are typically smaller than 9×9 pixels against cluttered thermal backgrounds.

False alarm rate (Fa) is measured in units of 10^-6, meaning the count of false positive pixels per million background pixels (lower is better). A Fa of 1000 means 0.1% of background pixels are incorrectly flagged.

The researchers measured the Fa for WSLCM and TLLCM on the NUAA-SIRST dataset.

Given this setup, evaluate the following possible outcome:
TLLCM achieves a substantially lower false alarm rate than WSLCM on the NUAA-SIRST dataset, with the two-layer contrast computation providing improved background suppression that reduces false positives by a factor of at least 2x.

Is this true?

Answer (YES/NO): YES